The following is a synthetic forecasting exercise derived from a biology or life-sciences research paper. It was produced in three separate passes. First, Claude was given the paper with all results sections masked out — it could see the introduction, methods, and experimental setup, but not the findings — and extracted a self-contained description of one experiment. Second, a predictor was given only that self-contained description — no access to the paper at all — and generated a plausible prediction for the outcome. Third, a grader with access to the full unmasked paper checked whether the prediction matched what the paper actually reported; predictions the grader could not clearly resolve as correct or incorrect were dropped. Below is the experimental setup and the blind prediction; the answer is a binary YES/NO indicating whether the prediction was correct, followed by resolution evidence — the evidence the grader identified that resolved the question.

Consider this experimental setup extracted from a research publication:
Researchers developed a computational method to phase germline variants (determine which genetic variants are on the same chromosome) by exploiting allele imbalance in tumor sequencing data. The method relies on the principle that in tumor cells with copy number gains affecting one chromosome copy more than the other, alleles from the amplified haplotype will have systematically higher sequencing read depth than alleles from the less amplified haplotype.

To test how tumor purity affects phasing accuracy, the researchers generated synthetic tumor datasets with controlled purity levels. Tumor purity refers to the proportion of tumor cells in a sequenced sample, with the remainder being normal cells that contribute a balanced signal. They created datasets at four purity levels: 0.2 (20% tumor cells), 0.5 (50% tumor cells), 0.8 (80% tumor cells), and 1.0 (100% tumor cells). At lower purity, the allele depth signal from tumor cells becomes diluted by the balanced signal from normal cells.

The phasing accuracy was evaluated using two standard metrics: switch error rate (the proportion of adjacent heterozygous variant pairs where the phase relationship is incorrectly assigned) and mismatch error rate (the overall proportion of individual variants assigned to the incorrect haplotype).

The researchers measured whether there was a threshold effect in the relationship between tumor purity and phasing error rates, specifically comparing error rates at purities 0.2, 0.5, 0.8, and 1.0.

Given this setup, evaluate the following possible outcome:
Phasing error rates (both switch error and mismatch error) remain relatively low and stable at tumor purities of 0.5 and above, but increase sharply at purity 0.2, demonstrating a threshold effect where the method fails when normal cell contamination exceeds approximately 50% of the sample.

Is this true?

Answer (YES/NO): NO